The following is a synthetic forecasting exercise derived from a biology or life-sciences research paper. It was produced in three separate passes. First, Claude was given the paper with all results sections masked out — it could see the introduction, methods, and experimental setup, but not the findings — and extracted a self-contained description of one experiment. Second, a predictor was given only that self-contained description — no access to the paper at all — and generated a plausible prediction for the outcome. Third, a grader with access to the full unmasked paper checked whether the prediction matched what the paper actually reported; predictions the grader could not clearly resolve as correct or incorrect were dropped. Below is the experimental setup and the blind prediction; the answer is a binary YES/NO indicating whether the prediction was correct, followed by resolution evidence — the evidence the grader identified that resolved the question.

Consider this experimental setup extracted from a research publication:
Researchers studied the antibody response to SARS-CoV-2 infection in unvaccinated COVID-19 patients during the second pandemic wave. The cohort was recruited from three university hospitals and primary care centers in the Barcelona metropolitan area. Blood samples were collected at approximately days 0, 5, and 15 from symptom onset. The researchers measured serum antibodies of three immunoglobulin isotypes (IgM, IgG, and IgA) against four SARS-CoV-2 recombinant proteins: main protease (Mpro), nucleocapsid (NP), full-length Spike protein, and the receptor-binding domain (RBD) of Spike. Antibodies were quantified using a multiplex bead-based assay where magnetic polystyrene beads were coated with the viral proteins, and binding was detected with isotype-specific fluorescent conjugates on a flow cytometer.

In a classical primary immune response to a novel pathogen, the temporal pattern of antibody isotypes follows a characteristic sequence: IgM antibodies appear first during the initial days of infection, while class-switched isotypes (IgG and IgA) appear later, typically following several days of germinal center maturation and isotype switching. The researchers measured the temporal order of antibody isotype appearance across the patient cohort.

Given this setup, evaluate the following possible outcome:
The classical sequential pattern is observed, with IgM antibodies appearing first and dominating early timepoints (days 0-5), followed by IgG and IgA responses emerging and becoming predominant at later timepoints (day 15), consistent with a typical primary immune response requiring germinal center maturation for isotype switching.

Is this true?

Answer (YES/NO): NO